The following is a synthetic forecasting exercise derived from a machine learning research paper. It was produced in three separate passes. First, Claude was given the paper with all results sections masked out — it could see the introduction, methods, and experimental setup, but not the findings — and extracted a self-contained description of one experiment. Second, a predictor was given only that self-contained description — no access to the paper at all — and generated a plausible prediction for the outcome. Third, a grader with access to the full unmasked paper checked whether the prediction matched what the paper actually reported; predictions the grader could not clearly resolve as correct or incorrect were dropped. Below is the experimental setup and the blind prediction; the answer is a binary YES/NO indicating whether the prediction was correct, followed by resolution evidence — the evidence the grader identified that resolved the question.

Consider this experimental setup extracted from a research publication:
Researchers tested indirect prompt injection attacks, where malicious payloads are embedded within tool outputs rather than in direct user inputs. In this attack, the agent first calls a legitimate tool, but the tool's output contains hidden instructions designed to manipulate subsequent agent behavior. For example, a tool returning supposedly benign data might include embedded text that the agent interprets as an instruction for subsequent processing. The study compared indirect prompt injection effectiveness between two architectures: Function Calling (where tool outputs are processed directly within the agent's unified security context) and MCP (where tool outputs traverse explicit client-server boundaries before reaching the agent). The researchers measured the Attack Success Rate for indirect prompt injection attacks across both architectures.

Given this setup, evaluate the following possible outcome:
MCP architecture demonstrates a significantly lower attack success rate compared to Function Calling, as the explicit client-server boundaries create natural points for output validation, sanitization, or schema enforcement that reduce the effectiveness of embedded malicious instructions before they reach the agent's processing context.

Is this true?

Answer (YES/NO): NO